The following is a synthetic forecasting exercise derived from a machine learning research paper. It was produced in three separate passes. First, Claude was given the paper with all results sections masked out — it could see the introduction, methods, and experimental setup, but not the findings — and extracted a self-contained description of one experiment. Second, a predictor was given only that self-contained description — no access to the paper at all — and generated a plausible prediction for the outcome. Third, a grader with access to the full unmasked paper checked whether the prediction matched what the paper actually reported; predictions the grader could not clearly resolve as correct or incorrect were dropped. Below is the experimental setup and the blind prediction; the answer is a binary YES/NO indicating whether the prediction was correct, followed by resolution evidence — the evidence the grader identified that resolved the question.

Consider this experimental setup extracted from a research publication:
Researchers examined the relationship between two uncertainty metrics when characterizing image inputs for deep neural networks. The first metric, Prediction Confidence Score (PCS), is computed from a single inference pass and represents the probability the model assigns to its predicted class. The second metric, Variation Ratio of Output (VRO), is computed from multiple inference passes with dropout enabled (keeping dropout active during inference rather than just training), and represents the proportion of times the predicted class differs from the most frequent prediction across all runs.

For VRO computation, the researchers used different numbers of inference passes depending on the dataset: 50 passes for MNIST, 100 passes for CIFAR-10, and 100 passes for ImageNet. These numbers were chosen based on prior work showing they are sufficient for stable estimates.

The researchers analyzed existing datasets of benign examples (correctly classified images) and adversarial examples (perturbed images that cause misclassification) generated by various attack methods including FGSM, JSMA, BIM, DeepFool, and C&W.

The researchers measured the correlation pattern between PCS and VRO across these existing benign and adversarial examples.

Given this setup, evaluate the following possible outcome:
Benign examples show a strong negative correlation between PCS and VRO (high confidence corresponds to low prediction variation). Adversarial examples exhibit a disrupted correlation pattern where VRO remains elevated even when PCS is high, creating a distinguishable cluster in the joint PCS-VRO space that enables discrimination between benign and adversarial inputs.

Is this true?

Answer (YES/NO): NO